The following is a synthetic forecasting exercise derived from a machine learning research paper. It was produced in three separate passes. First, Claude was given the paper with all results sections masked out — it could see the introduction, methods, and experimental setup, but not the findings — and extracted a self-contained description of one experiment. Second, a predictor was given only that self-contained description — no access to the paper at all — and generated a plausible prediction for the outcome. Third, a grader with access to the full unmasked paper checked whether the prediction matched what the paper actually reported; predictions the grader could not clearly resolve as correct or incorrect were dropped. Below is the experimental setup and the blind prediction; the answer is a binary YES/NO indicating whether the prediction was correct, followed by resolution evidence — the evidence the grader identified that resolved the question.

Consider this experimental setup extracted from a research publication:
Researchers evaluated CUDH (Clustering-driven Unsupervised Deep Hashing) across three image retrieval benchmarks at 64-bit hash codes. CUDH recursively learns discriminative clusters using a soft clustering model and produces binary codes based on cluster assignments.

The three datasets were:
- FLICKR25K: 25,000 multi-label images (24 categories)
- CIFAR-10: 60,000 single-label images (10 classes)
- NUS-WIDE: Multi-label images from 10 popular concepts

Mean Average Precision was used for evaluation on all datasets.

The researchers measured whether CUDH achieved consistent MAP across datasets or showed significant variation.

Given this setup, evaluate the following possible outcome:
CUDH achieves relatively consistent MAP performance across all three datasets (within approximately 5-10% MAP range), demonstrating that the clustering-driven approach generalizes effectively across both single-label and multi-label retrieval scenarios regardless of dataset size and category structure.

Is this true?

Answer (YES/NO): NO